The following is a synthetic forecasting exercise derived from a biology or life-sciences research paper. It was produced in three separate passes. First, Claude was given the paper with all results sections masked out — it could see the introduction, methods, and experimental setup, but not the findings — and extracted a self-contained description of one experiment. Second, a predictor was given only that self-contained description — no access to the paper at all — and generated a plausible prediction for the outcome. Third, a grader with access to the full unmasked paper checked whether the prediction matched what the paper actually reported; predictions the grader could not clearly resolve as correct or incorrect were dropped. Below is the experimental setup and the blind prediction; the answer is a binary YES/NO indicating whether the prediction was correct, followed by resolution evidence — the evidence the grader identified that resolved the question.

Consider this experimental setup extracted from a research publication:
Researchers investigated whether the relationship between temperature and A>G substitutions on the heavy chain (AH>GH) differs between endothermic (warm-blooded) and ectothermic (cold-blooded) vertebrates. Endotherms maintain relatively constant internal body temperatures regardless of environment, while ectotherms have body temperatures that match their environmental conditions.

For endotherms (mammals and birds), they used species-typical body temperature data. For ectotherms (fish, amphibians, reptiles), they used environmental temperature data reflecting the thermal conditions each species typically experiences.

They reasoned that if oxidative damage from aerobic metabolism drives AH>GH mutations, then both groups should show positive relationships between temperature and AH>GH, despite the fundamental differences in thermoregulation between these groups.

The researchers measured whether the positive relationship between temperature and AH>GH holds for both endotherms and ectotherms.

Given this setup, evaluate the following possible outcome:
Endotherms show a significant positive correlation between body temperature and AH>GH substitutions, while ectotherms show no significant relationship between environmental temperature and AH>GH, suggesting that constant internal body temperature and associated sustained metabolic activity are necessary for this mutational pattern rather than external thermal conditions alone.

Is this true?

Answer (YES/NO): NO